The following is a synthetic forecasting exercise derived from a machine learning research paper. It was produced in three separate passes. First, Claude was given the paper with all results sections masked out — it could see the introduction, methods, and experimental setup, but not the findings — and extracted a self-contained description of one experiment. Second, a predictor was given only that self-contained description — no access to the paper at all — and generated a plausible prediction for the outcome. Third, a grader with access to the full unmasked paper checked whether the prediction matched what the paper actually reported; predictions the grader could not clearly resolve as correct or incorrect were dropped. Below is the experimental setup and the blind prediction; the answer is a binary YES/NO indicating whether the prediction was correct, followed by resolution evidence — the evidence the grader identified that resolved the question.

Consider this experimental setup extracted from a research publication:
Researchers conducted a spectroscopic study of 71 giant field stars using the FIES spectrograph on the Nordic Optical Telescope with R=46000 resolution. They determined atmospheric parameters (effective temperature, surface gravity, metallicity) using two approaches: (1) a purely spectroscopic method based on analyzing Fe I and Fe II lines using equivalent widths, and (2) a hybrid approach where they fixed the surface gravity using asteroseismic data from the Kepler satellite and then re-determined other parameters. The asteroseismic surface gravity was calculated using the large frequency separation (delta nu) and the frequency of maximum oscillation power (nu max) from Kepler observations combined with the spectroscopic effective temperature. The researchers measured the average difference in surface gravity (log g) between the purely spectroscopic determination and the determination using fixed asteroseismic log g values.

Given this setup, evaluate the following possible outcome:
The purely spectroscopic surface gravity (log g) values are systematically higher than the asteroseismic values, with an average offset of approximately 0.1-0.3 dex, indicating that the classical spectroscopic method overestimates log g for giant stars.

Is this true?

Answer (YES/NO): NO